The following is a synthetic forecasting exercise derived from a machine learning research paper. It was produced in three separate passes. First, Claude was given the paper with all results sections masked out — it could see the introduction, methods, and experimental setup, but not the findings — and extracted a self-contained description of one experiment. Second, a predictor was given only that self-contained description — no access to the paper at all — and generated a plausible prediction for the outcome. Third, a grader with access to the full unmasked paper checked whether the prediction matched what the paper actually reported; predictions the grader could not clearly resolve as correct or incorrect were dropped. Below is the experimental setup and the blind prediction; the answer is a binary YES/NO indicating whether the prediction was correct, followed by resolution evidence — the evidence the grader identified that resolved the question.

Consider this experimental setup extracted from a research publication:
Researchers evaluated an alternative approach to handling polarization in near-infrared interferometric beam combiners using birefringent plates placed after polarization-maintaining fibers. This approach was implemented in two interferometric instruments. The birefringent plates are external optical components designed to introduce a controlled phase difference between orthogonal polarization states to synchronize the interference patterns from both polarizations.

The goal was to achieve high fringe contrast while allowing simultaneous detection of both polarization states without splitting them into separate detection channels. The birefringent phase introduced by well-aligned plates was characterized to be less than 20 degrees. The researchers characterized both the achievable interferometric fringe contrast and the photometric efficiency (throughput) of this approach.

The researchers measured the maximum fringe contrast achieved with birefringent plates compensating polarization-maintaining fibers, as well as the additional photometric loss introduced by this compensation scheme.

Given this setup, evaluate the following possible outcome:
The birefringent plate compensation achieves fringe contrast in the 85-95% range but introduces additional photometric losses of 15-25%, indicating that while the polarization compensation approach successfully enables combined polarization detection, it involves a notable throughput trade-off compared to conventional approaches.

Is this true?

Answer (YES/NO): NO